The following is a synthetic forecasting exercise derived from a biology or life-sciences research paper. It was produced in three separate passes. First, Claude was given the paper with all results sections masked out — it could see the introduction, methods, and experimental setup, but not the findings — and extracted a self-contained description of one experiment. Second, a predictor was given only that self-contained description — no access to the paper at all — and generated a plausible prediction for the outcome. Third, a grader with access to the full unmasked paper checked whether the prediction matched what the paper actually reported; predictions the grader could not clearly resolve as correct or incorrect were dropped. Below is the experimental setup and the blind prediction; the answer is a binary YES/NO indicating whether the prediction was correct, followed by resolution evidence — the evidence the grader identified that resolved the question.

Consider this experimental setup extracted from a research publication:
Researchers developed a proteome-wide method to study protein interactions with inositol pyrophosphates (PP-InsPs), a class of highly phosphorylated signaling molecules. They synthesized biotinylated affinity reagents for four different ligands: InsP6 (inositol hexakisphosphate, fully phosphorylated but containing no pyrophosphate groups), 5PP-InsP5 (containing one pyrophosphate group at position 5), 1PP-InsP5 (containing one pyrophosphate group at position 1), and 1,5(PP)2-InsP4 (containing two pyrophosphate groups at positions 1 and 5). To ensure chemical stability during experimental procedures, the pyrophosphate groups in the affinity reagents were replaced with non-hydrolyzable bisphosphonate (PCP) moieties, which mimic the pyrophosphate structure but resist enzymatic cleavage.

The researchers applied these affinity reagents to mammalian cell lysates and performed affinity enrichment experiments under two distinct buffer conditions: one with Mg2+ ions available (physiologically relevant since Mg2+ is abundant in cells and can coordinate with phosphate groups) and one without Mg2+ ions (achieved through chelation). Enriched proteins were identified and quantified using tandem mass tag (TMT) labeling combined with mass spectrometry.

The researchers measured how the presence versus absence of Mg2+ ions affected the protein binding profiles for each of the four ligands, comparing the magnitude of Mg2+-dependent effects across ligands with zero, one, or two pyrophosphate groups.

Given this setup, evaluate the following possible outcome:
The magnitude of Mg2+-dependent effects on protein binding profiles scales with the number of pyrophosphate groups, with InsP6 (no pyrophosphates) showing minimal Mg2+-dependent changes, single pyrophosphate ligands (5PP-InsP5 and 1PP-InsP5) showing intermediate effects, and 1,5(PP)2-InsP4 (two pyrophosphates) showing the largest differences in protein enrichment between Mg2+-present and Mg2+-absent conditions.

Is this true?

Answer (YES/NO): NO